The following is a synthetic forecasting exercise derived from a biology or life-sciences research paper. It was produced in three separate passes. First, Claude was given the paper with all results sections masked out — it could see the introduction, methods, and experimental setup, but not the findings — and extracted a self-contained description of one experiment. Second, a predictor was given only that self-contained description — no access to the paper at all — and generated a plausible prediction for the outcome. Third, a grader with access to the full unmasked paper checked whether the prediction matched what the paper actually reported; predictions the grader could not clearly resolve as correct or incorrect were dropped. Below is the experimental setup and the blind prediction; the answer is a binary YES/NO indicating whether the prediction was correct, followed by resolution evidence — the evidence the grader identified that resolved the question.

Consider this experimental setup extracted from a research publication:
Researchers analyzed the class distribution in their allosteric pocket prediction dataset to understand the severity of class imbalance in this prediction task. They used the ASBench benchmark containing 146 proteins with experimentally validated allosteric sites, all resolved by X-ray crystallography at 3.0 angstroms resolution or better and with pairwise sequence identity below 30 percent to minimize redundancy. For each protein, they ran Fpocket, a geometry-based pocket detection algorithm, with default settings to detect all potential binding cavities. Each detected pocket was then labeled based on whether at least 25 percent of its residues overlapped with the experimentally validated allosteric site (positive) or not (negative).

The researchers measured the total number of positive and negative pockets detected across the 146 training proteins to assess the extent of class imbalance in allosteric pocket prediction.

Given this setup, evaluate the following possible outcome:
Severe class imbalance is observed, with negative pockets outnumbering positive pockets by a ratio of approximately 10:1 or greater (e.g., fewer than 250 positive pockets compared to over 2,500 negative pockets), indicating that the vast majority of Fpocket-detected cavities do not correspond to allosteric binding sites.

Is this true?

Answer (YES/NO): YES